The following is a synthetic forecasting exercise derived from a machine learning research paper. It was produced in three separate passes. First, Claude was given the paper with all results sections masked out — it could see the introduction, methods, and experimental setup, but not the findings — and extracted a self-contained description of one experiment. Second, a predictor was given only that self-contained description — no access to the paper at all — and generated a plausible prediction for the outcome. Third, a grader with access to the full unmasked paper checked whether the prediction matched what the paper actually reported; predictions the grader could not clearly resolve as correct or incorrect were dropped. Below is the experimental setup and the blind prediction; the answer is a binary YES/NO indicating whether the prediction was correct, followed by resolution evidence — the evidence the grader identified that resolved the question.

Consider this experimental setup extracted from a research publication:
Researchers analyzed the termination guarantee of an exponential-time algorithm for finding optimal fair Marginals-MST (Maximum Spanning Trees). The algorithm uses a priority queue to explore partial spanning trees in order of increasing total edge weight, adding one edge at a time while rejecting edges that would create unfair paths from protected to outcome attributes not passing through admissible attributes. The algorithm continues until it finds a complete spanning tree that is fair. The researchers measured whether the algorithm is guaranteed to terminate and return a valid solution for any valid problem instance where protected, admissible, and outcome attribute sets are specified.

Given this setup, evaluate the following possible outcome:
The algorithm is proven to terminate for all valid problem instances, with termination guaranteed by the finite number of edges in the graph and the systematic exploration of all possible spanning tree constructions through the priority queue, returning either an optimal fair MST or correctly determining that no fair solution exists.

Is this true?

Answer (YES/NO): NO